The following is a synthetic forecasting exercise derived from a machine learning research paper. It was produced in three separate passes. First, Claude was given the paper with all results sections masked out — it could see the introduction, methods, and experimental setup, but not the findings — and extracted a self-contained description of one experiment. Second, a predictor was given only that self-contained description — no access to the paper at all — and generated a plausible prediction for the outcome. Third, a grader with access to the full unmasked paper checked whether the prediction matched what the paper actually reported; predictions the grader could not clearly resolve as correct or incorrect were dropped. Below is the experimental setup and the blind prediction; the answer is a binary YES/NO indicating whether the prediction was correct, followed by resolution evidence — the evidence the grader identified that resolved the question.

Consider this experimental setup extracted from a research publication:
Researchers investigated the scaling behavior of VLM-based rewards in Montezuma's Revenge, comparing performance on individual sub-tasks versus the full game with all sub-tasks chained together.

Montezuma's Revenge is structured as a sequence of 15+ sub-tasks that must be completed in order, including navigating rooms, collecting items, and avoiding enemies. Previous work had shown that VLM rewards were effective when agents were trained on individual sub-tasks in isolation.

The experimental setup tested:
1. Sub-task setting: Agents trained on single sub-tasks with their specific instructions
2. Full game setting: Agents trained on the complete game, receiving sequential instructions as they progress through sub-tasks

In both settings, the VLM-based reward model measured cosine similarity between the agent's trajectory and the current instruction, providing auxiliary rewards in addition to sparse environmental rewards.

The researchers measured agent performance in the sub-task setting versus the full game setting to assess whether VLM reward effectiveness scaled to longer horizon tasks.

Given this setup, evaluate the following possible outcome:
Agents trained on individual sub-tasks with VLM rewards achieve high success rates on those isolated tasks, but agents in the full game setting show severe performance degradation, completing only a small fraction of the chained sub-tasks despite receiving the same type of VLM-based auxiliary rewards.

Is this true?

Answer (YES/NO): YES